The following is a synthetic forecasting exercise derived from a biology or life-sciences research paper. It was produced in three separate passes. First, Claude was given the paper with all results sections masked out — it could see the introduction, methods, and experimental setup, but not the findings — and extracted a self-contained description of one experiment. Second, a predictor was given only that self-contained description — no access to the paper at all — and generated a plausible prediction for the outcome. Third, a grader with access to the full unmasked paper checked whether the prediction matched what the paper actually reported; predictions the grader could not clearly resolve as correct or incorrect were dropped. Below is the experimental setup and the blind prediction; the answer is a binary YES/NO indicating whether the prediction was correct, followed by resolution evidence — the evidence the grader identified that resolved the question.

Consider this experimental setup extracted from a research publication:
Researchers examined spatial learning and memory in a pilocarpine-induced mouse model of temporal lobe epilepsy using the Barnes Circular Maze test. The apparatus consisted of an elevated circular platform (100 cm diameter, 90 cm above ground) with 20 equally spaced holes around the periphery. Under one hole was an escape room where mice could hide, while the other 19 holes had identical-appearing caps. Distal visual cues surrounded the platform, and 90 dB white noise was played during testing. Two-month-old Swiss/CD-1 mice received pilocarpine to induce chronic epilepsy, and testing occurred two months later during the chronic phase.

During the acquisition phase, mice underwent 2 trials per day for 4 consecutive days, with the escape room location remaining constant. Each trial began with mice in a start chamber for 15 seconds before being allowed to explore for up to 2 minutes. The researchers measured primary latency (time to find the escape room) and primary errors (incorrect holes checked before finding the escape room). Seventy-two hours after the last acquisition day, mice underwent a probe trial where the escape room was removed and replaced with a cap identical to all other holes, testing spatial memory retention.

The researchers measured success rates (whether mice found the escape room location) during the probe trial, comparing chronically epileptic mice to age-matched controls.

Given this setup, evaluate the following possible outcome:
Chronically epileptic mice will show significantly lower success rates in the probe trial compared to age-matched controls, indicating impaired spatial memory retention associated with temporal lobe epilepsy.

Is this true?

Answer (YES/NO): YES